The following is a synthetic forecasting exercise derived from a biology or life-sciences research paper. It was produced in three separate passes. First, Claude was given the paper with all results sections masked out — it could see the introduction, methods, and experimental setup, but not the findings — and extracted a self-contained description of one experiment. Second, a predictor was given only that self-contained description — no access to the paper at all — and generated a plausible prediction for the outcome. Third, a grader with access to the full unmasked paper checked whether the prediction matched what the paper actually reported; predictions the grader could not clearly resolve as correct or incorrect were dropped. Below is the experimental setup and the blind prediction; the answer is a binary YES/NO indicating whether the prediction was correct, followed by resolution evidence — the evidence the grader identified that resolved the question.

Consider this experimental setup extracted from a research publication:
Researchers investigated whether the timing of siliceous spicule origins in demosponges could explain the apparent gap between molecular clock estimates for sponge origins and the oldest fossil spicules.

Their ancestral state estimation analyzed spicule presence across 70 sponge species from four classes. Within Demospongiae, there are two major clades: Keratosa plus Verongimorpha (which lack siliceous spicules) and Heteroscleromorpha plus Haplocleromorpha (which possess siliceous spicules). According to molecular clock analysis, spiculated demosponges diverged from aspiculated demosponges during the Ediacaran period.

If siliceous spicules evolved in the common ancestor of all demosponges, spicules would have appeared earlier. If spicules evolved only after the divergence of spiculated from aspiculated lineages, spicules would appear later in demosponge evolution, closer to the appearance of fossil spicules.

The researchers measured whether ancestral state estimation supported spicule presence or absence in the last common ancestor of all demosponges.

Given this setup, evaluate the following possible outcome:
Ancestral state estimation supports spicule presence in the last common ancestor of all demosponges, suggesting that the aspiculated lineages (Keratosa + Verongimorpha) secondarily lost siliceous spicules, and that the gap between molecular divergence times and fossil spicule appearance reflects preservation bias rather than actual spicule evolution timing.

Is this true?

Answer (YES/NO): NO